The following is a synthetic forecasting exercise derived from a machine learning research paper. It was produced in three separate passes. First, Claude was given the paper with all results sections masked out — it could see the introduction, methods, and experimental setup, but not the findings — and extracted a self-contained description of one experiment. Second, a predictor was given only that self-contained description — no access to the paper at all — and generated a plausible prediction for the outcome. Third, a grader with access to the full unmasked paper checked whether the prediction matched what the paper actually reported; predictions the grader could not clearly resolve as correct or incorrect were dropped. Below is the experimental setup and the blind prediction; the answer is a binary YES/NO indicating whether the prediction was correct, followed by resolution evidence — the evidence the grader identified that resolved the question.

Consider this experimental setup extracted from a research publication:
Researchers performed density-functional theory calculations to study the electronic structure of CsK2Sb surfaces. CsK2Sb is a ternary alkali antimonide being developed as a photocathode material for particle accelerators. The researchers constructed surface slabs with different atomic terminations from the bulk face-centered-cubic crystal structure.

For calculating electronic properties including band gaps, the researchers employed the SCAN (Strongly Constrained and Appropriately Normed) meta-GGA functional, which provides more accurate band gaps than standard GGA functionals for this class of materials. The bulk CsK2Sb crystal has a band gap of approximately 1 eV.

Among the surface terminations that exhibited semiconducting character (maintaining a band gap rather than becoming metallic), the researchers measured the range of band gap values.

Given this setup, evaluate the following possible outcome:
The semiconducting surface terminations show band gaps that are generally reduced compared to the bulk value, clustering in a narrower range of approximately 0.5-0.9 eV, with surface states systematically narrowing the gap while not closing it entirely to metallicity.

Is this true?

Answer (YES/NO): NO